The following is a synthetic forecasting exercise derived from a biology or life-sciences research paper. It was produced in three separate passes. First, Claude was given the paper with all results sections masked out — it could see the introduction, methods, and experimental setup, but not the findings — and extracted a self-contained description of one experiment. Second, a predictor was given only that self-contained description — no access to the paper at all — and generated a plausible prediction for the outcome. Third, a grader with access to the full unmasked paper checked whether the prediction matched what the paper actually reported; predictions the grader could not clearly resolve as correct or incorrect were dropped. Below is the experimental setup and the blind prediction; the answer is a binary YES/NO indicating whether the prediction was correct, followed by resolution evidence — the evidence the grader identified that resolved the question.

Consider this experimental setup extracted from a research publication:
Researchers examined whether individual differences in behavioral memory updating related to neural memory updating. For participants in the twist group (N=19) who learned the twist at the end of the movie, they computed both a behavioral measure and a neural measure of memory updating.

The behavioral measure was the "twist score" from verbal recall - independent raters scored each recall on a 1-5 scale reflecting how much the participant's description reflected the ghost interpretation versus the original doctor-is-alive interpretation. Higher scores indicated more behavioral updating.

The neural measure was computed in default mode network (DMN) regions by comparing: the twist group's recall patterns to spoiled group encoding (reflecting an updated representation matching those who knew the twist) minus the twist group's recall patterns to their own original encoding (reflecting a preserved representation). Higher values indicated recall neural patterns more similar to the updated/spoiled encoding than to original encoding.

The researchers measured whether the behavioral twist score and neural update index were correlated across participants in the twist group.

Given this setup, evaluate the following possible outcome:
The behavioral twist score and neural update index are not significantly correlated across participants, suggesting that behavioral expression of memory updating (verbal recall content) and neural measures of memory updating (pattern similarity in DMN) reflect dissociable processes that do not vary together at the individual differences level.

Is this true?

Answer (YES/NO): NO